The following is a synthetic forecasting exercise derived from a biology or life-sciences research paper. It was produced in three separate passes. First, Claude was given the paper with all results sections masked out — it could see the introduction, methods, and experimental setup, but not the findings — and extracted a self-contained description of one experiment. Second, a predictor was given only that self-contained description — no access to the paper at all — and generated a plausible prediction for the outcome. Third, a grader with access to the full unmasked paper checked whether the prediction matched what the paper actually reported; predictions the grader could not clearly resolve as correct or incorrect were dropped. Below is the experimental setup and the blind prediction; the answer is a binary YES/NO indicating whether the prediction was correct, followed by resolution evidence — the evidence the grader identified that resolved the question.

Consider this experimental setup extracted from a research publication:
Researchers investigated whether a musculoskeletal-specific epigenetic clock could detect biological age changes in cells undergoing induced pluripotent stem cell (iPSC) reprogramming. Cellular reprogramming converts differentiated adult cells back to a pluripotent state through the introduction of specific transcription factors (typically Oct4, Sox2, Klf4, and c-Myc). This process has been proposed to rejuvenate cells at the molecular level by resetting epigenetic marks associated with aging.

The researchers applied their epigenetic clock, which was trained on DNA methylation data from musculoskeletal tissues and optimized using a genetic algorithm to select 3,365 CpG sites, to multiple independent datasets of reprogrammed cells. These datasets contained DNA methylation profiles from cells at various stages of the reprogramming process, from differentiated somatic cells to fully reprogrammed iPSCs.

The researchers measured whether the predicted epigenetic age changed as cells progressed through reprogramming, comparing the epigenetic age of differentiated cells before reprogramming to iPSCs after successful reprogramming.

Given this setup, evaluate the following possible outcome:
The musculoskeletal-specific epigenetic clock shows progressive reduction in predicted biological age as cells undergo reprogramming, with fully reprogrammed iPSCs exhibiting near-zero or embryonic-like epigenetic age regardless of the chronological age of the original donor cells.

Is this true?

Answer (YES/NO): YES